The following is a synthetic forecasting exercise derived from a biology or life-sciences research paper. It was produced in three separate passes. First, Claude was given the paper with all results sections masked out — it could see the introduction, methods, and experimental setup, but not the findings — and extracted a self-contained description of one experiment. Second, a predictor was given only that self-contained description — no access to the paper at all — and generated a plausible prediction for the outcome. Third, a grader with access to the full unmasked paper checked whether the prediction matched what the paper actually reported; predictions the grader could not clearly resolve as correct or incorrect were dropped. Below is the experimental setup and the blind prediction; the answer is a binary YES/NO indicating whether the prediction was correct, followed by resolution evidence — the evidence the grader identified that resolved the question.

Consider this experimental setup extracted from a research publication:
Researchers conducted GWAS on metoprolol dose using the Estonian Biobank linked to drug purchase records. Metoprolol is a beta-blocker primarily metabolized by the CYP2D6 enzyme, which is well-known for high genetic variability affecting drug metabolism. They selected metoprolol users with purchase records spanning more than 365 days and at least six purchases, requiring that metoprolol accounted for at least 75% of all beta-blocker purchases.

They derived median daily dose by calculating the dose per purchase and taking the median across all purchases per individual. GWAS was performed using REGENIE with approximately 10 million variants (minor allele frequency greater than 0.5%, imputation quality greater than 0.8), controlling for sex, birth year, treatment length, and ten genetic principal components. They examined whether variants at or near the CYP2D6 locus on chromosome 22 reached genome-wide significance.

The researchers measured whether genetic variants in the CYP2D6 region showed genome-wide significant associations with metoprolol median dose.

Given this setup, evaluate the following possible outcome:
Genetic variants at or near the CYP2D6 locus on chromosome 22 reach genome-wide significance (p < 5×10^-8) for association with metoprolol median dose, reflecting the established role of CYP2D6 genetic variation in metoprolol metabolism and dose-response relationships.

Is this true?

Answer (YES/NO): YES